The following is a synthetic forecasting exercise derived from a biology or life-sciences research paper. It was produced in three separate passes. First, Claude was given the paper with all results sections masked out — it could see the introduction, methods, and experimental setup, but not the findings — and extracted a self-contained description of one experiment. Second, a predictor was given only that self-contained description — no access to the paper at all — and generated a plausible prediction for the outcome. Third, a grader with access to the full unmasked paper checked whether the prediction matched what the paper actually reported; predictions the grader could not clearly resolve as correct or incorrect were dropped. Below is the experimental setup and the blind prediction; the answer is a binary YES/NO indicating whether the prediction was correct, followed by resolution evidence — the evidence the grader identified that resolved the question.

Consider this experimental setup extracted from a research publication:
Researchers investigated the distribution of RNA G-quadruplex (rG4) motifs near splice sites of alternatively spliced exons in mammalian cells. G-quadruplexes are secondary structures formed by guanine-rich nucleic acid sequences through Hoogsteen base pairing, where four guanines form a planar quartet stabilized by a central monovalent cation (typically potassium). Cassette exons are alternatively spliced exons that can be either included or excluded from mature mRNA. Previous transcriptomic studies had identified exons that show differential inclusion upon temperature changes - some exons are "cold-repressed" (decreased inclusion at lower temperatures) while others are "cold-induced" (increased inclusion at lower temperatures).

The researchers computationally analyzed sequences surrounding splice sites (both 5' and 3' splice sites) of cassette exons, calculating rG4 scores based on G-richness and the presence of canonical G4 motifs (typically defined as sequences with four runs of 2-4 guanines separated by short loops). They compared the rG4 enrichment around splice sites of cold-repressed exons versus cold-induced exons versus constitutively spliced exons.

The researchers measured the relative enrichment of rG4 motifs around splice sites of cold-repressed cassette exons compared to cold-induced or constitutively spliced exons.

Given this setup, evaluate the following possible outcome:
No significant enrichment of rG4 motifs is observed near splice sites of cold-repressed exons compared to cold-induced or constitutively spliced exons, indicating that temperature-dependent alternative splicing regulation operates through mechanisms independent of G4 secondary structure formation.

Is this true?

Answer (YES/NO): NO